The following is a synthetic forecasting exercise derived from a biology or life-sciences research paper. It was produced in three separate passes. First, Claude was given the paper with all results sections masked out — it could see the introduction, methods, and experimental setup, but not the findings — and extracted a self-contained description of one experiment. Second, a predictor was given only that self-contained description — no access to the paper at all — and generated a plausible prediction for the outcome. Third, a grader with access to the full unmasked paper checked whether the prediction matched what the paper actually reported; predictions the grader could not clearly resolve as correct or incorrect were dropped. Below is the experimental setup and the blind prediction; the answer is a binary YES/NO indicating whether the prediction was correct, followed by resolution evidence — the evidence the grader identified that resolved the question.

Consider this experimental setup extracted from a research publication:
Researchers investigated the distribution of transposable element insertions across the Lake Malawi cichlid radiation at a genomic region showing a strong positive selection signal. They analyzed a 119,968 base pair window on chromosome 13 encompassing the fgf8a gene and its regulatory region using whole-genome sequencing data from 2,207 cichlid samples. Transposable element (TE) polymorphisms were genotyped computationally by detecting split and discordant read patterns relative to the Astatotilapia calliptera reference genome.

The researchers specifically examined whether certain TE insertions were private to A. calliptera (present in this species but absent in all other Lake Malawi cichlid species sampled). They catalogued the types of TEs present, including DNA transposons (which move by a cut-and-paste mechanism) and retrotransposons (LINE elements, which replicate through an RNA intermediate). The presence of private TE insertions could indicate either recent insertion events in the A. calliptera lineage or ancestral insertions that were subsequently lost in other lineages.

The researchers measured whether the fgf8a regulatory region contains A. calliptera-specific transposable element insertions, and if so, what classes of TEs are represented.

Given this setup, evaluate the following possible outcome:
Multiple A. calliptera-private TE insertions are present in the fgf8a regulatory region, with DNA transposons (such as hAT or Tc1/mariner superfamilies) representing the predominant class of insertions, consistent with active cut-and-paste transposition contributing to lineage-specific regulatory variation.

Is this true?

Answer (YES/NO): YES